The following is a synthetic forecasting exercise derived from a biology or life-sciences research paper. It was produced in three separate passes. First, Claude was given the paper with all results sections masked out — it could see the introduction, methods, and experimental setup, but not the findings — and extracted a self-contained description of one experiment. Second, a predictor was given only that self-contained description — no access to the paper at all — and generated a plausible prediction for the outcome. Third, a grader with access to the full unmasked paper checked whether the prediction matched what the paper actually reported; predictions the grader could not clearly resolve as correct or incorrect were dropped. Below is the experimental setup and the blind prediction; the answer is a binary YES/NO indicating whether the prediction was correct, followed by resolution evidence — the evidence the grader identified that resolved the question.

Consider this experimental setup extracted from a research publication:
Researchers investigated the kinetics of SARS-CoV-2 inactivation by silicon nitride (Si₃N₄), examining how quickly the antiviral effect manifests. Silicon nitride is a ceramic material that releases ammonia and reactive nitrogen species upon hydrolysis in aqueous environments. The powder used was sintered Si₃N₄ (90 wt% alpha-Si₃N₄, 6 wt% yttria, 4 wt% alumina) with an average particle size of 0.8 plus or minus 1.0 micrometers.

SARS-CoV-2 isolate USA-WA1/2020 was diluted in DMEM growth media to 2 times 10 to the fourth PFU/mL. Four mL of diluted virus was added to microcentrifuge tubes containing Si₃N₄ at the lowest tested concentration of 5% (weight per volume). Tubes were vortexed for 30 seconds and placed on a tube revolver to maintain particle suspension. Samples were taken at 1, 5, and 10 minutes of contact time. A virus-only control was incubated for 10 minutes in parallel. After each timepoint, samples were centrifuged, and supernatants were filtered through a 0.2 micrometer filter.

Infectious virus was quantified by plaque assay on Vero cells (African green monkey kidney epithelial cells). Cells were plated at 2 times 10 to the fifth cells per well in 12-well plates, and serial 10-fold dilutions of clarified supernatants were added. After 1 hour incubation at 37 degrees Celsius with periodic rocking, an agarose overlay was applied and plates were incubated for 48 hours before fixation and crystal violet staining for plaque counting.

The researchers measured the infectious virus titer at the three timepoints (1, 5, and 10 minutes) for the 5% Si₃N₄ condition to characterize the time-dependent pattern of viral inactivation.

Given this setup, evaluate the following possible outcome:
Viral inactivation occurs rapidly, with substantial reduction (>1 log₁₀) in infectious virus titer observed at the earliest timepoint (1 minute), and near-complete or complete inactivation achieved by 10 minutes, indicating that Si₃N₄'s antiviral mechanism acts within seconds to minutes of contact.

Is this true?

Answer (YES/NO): NO